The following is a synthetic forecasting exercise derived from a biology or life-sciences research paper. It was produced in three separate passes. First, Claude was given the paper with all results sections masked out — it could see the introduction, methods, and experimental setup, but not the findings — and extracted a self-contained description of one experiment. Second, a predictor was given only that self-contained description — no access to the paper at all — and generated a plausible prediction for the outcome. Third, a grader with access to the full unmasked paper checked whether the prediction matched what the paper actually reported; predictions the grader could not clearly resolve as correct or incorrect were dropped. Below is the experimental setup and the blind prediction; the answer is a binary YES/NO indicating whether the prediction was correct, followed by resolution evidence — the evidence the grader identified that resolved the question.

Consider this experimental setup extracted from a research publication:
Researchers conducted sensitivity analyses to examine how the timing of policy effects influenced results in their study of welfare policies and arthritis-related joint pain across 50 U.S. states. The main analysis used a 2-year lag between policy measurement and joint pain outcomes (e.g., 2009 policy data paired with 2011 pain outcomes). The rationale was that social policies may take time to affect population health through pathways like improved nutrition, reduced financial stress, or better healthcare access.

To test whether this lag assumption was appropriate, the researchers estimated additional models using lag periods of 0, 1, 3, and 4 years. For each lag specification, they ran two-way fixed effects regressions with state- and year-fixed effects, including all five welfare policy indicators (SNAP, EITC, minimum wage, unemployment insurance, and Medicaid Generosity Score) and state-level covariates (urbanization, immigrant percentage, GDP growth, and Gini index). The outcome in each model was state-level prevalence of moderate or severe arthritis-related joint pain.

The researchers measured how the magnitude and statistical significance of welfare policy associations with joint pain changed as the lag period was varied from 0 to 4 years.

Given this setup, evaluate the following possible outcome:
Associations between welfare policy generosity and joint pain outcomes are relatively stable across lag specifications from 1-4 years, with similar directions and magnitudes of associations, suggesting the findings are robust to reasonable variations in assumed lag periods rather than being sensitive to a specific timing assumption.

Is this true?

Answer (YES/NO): NO